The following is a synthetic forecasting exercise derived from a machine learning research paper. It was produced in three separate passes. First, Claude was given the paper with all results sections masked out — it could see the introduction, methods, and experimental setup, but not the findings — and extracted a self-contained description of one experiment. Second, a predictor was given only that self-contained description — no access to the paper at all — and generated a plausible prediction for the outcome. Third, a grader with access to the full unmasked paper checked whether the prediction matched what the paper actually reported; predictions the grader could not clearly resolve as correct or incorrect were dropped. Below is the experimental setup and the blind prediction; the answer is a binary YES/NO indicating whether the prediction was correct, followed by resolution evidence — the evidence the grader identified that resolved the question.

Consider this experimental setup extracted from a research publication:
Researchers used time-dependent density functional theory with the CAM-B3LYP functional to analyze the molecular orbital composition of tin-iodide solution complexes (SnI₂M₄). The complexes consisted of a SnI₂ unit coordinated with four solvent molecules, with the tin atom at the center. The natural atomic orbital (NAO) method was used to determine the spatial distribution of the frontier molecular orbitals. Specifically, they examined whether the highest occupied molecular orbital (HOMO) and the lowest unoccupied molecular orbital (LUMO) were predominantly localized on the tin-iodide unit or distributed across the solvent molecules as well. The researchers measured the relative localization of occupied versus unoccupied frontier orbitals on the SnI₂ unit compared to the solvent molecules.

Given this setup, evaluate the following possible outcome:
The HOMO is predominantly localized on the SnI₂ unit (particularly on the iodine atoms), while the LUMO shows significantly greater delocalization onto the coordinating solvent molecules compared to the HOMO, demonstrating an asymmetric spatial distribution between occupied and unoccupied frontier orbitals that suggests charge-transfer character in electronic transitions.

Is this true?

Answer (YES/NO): YES